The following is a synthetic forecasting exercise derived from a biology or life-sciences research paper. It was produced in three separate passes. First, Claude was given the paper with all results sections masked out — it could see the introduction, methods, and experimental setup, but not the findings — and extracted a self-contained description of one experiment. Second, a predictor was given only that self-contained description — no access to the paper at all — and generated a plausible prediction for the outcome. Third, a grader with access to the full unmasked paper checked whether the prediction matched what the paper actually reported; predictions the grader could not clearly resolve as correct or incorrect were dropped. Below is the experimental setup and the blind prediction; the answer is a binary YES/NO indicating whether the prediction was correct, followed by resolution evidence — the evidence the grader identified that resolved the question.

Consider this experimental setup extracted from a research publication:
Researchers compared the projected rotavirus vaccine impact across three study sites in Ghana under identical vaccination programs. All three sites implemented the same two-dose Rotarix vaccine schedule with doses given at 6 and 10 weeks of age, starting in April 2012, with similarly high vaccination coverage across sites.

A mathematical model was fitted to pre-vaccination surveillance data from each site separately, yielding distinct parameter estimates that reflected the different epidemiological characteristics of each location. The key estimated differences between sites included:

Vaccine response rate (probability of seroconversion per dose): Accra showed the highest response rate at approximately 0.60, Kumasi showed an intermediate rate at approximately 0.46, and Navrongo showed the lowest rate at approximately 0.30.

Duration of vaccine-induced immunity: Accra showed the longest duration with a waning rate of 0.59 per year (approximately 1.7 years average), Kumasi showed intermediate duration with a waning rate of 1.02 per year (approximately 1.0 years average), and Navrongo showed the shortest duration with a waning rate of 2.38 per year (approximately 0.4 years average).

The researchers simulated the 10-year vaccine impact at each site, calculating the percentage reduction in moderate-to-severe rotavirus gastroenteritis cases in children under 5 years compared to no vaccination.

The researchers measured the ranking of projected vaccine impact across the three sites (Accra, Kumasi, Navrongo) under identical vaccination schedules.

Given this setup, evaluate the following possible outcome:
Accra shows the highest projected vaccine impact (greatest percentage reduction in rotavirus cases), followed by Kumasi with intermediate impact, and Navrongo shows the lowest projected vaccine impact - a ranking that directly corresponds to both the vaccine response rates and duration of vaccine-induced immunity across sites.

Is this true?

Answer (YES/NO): YES